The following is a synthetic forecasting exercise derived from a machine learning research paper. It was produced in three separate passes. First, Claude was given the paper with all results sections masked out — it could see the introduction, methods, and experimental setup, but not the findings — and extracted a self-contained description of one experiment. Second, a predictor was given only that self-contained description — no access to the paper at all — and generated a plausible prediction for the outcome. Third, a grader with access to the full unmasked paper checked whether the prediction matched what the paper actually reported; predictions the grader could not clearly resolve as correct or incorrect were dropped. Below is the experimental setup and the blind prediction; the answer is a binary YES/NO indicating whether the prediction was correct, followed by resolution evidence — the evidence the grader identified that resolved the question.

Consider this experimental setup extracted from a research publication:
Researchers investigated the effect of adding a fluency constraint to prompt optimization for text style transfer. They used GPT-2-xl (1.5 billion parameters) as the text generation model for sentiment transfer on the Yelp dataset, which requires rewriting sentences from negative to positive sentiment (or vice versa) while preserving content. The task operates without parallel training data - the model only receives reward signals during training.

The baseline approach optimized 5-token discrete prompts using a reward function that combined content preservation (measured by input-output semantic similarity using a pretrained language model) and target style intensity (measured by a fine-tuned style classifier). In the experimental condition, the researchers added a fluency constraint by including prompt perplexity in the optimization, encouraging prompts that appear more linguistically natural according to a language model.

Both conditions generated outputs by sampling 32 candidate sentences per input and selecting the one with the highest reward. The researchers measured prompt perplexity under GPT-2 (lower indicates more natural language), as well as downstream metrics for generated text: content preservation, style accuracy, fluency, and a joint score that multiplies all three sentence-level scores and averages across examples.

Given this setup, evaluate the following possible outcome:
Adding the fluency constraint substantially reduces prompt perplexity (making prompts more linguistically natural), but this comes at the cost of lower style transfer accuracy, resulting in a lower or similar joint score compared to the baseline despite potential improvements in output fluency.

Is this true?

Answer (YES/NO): NO